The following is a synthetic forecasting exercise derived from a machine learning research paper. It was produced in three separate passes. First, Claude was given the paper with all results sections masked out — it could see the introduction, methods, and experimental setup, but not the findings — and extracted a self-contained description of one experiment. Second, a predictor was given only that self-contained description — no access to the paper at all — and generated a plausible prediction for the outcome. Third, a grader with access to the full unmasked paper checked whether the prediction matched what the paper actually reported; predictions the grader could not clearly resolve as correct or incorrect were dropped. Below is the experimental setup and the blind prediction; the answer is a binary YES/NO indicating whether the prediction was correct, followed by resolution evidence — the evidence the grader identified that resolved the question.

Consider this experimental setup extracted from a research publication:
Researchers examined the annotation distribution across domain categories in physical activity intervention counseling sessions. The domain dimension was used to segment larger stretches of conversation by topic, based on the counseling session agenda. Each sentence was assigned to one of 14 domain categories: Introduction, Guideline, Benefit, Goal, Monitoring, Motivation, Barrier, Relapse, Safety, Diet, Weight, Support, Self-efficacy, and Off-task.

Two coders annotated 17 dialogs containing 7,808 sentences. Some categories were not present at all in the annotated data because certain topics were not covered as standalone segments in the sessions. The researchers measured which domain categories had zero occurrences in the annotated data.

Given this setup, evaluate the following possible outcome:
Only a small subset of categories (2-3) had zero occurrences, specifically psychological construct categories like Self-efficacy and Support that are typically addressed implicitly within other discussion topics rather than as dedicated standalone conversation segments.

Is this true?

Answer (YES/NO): NO